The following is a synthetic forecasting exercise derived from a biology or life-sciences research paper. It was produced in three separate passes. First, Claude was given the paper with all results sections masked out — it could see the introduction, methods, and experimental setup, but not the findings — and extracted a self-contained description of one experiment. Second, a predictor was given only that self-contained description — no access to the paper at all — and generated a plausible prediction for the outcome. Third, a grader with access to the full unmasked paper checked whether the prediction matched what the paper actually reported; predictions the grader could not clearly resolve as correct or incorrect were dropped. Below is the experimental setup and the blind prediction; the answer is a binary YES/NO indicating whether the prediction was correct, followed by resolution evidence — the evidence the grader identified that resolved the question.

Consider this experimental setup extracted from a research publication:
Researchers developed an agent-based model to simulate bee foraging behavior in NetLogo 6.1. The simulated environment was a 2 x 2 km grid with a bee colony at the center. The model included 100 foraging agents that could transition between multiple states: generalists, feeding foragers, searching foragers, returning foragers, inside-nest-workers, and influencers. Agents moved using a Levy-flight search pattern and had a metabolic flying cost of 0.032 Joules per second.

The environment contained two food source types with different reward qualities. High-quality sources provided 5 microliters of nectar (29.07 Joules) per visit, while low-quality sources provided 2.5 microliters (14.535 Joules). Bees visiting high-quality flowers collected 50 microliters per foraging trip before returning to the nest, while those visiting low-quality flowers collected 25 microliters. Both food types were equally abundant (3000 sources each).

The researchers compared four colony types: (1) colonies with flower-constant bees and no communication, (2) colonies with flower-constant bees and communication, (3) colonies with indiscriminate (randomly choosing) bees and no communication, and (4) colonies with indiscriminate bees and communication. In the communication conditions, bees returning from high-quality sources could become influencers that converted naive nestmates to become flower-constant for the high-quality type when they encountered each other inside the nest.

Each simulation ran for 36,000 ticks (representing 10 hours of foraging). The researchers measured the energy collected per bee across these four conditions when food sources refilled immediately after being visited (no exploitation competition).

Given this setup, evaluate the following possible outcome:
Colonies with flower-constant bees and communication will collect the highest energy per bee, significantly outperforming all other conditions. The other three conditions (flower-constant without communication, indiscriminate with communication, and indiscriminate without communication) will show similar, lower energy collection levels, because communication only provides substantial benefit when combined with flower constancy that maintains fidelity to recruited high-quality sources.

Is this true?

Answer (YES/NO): NO